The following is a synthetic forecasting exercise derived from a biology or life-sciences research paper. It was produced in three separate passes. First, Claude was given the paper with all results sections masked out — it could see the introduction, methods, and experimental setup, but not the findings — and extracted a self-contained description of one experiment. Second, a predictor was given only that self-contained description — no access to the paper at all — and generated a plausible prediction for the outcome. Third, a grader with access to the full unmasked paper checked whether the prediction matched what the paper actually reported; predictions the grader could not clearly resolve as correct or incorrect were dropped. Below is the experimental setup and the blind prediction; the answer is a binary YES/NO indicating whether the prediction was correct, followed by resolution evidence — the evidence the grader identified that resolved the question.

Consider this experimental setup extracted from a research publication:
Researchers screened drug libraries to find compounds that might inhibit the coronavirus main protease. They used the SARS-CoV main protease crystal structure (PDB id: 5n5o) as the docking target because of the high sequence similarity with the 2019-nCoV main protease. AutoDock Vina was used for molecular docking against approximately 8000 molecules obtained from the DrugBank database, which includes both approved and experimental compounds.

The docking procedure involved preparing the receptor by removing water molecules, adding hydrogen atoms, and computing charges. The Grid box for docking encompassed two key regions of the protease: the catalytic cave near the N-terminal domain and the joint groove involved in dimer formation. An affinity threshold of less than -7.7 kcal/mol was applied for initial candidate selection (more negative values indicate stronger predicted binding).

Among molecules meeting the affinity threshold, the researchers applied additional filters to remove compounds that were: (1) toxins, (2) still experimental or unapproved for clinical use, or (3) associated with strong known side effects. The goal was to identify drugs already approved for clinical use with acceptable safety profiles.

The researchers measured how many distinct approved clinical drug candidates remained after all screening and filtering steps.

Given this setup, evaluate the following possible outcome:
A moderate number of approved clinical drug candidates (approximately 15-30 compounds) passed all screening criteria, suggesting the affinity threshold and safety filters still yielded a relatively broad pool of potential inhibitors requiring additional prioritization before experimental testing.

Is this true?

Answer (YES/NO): NO